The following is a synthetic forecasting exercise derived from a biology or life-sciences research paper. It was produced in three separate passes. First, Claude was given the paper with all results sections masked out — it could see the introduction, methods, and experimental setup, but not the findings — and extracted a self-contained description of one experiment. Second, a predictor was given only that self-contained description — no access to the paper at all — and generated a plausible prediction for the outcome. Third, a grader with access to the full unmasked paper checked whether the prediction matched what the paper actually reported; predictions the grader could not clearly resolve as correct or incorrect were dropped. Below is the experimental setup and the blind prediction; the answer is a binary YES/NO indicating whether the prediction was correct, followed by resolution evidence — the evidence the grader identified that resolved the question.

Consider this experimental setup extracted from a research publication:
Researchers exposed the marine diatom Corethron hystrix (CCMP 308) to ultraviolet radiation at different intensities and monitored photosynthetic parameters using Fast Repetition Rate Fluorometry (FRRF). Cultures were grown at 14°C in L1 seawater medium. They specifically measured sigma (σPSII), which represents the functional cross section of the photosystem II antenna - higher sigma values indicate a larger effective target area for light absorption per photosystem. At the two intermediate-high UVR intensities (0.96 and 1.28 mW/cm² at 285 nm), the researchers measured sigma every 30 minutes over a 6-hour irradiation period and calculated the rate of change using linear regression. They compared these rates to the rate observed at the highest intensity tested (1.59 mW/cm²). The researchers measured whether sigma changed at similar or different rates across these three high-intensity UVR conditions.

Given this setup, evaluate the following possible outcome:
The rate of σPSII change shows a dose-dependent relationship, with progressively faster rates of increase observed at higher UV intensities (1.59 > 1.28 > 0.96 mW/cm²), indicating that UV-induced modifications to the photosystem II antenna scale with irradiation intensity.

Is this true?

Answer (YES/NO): NO